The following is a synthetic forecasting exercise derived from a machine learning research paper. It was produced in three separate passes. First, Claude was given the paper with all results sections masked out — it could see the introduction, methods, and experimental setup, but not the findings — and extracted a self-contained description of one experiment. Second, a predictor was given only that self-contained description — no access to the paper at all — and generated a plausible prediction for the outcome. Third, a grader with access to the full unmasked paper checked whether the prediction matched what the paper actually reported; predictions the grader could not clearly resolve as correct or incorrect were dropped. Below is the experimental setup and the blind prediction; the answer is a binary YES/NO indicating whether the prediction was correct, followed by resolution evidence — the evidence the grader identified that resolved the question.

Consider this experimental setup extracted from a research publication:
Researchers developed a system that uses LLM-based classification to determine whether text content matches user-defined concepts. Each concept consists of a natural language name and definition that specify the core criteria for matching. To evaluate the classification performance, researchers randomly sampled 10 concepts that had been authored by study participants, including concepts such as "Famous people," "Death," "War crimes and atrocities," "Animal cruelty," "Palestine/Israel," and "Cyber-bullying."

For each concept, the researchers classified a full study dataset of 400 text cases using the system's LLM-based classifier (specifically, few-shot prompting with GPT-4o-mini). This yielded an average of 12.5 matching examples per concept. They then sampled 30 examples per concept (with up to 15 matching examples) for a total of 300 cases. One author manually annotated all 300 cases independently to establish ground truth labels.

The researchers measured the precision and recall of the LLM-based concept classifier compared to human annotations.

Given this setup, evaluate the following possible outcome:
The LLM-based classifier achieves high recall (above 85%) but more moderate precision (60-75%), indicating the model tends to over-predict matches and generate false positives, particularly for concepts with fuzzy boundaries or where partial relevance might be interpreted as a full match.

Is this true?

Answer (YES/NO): YES